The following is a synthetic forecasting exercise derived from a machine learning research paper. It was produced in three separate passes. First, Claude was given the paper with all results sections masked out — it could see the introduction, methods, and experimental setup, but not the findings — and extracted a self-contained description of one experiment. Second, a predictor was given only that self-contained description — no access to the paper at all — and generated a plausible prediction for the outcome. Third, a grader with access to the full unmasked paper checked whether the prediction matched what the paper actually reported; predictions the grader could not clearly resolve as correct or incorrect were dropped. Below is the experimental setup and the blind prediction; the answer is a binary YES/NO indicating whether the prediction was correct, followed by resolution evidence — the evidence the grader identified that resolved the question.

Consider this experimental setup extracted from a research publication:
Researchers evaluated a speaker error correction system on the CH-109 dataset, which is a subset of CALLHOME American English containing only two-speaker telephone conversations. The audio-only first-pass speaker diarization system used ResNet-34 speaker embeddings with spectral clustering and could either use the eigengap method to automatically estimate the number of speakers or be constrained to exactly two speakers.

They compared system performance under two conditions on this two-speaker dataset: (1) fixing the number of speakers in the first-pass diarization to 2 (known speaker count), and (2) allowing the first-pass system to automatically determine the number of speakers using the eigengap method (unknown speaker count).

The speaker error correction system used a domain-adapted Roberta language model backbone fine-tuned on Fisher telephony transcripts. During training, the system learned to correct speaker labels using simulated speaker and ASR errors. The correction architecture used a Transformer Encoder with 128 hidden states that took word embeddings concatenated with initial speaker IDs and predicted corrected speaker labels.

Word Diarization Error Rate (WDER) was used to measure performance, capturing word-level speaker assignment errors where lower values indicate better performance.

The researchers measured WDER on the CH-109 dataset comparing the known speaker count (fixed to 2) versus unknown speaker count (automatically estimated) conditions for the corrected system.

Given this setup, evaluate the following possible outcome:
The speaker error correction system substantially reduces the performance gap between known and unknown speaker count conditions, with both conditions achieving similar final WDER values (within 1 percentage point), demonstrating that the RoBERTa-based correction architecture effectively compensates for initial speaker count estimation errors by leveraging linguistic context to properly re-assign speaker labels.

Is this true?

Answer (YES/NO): NO